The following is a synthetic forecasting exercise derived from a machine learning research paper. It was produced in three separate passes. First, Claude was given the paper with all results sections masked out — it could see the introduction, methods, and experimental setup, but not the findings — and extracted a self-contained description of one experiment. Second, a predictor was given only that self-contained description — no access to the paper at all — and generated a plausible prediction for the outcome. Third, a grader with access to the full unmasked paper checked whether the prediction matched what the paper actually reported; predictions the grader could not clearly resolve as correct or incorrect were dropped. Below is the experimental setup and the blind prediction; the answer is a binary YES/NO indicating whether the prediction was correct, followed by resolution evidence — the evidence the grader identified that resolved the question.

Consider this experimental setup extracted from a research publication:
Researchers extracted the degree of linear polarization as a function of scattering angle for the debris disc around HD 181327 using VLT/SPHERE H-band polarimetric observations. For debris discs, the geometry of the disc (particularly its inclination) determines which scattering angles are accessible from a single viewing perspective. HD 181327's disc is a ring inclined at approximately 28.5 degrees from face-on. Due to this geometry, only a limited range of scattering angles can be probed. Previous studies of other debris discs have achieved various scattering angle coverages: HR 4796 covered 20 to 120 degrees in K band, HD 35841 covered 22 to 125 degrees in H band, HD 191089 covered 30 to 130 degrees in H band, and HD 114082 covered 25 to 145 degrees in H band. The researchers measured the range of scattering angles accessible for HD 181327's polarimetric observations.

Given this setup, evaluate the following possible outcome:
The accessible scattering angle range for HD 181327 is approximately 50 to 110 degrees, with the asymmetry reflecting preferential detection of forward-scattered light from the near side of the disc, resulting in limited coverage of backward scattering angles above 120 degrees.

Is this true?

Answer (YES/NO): NO